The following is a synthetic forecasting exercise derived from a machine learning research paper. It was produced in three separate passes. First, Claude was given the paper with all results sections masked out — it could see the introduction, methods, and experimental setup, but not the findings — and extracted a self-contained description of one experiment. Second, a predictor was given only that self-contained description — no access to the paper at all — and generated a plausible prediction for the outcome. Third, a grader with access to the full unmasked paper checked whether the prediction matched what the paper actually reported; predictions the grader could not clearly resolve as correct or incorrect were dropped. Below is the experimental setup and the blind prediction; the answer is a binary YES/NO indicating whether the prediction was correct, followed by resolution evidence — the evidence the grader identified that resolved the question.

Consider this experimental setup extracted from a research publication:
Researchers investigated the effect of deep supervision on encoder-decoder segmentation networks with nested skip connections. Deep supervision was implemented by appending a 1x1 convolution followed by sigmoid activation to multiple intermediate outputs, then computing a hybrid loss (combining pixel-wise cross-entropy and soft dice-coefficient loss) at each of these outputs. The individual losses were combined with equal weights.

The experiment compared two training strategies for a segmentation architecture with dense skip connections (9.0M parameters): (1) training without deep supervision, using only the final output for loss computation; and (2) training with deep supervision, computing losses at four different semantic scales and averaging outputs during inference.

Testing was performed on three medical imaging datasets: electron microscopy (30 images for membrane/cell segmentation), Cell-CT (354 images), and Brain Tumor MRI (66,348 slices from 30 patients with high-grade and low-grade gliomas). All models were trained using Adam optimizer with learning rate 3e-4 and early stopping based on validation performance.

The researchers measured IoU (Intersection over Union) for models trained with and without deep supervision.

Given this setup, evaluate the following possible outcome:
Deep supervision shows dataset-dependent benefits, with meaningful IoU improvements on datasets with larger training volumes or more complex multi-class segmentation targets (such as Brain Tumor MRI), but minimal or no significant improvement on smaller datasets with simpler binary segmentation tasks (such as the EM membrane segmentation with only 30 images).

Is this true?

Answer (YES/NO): NO